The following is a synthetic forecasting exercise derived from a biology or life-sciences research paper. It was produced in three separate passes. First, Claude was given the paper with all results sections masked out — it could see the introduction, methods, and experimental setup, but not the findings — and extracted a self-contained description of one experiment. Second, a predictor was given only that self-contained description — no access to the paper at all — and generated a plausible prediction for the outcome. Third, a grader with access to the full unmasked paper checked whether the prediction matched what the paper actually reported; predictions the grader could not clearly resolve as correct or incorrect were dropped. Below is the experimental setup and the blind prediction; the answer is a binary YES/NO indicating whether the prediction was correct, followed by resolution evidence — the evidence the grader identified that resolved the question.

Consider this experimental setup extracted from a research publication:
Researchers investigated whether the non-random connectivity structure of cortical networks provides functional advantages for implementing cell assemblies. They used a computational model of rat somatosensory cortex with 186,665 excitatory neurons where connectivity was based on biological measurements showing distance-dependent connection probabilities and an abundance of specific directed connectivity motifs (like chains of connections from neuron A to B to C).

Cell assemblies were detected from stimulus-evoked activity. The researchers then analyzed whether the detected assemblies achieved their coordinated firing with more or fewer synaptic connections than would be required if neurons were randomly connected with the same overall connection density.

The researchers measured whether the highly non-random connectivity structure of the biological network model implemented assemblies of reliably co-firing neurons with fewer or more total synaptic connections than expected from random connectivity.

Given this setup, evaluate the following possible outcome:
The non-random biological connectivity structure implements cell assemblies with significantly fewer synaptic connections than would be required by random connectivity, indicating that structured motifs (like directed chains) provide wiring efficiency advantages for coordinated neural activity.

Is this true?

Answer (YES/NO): YES